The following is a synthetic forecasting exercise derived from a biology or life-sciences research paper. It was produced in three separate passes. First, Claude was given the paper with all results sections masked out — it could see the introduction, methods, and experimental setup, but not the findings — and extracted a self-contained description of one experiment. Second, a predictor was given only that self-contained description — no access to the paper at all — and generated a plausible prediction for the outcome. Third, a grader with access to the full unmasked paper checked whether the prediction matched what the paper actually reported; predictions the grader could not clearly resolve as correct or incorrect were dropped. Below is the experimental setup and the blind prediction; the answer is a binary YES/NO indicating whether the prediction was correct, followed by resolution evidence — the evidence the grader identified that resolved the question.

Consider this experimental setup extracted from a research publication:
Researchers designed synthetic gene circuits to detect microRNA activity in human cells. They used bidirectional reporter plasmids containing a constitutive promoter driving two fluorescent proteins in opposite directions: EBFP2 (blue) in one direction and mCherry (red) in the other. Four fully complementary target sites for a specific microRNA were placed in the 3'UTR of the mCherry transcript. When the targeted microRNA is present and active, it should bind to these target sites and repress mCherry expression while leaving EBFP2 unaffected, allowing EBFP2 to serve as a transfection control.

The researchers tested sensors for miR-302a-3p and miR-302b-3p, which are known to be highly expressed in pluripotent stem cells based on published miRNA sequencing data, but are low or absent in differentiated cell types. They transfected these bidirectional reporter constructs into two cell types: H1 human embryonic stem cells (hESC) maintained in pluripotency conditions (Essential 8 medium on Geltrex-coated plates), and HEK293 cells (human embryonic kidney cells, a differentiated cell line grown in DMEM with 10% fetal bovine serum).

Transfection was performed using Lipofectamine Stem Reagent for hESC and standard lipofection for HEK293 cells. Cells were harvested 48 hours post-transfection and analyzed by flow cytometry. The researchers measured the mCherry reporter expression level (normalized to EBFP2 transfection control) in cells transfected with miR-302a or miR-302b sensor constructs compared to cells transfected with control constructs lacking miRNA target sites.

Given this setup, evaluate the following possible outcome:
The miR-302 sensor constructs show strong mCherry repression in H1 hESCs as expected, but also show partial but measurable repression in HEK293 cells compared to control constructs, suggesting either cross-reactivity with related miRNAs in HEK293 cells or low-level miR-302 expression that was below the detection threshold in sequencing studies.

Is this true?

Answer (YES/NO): NO